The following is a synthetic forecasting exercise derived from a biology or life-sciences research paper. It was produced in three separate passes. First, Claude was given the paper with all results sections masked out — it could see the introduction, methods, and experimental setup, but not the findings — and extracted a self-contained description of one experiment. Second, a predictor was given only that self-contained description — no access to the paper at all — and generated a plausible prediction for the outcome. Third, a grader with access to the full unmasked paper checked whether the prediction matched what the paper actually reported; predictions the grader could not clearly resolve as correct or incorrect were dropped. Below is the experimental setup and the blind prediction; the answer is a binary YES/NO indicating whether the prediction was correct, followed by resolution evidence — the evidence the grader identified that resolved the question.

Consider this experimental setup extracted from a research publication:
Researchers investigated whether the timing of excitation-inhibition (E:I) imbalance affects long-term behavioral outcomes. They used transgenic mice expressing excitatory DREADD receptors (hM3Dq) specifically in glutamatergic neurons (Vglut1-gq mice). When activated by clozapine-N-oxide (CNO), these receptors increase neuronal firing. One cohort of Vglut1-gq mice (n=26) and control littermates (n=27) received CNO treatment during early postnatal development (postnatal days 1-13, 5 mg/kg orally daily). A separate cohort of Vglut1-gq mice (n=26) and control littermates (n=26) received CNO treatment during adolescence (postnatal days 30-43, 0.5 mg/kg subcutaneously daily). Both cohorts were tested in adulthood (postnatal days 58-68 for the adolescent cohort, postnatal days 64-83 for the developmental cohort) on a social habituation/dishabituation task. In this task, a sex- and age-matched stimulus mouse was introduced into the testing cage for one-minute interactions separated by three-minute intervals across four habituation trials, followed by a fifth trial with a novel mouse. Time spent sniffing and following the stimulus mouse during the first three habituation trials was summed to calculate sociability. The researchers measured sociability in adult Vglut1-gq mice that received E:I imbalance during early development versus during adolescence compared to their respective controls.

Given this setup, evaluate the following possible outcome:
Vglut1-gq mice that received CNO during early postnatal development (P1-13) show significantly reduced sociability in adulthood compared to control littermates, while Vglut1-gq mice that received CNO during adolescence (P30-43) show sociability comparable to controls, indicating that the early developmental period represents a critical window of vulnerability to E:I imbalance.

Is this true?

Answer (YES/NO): YES